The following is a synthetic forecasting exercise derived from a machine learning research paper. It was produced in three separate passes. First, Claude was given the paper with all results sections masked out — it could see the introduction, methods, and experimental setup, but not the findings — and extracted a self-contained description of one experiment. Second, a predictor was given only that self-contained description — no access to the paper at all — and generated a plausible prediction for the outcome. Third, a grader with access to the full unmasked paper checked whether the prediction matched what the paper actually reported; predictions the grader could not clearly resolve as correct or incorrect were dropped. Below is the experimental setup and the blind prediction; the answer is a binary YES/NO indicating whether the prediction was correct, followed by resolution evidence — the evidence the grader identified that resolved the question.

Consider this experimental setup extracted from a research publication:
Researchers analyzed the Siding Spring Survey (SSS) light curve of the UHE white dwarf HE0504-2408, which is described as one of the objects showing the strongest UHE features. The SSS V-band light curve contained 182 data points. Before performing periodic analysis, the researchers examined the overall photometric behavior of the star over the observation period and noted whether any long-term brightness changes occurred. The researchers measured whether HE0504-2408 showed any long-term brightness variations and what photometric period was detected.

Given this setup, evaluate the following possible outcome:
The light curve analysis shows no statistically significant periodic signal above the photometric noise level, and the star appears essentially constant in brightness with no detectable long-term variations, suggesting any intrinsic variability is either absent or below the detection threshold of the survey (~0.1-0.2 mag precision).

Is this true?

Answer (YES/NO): NO